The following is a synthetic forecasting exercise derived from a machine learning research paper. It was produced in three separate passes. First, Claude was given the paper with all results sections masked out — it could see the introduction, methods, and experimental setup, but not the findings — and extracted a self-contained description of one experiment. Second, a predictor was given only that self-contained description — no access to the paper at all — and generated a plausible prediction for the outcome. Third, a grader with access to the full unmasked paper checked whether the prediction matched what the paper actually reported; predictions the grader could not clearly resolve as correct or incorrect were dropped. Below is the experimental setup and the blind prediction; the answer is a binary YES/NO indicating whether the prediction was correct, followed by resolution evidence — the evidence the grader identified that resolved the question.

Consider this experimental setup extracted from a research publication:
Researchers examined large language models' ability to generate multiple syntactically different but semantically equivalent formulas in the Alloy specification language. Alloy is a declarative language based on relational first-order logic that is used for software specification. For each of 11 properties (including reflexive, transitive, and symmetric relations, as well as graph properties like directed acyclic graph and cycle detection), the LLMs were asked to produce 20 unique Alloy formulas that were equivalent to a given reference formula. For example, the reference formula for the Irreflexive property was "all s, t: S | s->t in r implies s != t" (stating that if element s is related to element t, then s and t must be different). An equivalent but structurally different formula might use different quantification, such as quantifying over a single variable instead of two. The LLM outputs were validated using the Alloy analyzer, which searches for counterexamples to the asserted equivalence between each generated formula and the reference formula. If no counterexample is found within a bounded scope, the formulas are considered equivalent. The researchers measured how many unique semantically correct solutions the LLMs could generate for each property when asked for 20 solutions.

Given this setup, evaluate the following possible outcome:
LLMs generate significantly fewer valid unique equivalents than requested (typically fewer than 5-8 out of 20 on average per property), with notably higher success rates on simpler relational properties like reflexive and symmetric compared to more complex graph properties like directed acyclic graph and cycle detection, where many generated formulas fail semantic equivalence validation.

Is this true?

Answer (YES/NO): NO